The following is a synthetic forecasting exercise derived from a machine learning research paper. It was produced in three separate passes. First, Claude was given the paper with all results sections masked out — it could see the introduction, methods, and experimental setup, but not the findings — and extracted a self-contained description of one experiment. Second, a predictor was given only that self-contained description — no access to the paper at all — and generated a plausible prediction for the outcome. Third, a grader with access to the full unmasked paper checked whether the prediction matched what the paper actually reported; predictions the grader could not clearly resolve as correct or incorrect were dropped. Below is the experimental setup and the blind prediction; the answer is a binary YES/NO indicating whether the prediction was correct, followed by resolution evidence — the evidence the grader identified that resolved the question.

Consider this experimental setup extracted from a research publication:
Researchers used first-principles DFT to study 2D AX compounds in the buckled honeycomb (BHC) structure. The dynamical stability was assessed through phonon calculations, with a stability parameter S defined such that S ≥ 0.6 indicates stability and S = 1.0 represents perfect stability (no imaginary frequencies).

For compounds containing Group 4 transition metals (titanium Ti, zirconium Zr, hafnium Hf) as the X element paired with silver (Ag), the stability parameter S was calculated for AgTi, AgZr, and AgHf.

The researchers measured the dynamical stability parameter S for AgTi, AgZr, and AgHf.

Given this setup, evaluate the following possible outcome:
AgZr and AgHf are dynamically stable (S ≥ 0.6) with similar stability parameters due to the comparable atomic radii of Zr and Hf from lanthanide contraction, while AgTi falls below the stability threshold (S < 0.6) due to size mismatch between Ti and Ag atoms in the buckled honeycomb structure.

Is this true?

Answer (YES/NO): NO